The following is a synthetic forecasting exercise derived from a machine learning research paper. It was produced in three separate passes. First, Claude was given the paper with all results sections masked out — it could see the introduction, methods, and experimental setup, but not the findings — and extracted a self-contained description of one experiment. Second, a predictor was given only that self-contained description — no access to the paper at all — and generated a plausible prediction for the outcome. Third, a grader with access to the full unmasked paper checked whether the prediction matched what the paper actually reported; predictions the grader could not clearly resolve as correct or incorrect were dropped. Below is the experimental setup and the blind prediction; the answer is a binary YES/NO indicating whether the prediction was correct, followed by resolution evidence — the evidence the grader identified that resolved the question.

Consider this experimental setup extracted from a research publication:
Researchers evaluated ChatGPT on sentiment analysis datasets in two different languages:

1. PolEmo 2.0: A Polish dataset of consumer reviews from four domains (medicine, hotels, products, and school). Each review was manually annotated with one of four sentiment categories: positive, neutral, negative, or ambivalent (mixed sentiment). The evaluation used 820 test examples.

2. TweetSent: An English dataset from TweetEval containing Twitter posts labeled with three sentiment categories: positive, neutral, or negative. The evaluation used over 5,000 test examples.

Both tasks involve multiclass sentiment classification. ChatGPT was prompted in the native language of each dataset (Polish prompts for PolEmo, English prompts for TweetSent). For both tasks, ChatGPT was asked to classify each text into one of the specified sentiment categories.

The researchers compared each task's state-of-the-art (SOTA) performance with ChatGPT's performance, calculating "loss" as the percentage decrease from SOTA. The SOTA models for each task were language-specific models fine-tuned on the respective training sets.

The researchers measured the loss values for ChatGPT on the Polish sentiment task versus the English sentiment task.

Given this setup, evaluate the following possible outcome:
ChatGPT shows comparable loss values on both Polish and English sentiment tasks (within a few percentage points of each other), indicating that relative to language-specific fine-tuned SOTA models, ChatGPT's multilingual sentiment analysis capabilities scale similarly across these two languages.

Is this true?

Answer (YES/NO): NO